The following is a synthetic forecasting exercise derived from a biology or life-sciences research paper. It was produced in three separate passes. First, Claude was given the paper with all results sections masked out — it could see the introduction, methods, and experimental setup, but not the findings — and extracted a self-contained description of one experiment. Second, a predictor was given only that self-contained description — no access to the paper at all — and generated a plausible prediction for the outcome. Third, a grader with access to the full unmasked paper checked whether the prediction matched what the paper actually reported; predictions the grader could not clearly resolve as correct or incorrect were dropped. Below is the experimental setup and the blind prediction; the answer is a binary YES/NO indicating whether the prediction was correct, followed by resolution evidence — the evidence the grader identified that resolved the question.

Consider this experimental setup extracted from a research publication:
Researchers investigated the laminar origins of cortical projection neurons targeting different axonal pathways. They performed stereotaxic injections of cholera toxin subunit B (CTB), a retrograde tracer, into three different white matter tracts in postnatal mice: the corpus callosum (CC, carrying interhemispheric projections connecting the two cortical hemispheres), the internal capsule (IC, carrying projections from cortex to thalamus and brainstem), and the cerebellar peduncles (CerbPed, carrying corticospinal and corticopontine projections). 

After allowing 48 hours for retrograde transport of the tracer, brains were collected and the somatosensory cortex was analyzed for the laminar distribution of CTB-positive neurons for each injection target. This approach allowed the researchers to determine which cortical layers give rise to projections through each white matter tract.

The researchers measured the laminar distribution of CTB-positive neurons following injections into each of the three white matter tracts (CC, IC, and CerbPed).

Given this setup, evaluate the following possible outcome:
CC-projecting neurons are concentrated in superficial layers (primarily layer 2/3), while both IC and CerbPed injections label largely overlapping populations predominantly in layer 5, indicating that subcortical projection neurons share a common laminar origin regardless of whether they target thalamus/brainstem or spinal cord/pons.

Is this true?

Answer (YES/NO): NO